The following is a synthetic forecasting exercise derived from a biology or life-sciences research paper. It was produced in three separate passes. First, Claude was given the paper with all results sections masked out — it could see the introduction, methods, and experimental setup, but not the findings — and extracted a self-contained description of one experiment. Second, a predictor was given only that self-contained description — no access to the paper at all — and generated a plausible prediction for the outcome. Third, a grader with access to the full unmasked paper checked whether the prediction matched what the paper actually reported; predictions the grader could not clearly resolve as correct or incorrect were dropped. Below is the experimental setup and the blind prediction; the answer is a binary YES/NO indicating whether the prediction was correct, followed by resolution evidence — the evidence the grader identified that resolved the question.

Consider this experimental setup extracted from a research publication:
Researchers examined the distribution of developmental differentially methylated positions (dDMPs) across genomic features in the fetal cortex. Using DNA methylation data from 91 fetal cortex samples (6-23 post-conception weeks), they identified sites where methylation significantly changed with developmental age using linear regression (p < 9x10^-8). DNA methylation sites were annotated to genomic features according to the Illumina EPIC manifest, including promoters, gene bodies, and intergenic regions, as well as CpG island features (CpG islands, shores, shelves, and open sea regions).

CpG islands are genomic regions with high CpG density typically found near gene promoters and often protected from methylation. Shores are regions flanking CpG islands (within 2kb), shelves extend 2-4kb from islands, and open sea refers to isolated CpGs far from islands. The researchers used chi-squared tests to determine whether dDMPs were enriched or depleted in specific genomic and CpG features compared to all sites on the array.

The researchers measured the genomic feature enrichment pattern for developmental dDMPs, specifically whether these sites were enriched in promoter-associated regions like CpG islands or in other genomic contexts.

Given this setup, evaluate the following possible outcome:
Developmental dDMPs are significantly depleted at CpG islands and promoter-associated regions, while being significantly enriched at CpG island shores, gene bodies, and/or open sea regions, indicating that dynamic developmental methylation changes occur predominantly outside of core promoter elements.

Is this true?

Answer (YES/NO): YES